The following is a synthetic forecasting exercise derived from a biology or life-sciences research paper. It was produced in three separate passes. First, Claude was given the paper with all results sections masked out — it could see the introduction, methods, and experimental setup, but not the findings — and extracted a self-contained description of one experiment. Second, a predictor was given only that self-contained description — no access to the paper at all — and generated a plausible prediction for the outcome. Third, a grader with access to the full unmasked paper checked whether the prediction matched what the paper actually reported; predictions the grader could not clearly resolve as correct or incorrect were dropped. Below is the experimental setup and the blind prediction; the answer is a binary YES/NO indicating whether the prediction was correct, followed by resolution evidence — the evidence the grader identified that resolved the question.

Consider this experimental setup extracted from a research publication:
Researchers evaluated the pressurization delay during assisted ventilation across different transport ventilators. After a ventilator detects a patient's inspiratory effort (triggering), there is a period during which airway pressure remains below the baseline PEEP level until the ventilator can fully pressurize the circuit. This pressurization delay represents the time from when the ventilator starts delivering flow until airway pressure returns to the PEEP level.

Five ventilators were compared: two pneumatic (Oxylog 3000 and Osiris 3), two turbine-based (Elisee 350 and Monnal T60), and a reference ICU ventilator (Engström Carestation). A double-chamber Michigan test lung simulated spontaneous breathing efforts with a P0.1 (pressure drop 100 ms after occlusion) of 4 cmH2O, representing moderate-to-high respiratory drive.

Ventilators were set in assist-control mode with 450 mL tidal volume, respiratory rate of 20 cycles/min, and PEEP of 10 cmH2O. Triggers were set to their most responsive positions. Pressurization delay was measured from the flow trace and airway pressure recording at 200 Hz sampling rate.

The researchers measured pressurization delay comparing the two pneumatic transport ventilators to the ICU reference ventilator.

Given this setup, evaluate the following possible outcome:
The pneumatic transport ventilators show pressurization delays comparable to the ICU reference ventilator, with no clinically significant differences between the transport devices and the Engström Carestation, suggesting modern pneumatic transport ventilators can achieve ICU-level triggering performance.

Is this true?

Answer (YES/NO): NO